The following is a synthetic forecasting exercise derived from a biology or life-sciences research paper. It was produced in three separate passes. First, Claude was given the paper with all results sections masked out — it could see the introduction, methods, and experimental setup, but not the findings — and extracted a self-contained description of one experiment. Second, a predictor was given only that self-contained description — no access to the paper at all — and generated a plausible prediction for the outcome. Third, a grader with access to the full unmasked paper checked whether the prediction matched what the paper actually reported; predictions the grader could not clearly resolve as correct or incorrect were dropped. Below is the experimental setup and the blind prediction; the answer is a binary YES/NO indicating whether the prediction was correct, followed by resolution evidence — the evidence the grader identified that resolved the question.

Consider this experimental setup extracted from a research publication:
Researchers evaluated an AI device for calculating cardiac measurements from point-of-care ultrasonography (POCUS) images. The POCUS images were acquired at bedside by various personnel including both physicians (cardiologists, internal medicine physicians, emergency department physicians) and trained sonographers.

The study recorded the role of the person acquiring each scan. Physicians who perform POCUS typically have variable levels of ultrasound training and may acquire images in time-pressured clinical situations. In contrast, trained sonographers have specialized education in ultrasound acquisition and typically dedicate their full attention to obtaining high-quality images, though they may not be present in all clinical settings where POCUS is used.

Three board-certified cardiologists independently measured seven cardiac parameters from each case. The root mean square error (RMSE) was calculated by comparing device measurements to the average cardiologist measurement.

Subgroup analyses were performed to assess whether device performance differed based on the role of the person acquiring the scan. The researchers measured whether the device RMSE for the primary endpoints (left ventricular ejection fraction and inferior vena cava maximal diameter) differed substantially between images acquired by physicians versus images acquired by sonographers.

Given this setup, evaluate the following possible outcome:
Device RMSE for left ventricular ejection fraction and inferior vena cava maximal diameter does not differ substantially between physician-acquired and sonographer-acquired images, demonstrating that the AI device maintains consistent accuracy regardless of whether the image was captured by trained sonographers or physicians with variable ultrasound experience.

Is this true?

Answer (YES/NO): YES